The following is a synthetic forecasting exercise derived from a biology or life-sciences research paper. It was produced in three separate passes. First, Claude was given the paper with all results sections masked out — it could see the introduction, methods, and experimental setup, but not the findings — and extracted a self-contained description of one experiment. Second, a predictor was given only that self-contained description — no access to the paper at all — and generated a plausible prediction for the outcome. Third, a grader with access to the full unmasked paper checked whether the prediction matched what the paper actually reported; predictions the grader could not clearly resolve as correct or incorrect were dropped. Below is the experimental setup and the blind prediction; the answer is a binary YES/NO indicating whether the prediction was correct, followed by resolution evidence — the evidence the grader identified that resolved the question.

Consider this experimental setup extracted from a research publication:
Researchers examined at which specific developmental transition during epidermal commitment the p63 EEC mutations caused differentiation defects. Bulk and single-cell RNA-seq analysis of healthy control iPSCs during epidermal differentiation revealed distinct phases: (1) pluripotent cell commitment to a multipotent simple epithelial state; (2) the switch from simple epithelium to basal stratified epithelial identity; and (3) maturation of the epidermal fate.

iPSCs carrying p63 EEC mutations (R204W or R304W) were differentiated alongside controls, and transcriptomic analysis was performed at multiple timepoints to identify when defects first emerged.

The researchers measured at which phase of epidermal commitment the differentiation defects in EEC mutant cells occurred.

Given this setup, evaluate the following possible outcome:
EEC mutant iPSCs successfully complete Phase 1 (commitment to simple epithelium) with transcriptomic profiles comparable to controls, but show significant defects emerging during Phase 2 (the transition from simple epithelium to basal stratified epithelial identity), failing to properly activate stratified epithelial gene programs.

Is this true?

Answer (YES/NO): YES